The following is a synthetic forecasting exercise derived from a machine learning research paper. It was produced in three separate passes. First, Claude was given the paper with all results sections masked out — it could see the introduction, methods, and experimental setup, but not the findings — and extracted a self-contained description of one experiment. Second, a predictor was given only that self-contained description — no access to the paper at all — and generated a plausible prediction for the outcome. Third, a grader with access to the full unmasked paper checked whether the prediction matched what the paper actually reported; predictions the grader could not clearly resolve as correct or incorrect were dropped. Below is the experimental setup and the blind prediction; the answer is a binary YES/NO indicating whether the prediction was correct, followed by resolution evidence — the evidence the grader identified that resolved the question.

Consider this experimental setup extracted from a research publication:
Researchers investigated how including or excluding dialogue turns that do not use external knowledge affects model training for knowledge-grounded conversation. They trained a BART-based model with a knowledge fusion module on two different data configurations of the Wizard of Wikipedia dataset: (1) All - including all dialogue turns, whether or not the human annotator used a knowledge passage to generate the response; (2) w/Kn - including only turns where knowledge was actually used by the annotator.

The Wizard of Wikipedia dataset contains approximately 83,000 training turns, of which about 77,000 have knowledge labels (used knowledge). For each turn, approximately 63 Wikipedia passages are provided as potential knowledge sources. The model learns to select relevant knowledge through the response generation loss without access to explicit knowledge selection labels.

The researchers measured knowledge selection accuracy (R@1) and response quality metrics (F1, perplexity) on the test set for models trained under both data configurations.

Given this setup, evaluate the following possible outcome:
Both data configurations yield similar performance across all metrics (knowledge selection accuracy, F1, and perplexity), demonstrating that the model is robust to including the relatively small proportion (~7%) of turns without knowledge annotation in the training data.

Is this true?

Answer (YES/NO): NO